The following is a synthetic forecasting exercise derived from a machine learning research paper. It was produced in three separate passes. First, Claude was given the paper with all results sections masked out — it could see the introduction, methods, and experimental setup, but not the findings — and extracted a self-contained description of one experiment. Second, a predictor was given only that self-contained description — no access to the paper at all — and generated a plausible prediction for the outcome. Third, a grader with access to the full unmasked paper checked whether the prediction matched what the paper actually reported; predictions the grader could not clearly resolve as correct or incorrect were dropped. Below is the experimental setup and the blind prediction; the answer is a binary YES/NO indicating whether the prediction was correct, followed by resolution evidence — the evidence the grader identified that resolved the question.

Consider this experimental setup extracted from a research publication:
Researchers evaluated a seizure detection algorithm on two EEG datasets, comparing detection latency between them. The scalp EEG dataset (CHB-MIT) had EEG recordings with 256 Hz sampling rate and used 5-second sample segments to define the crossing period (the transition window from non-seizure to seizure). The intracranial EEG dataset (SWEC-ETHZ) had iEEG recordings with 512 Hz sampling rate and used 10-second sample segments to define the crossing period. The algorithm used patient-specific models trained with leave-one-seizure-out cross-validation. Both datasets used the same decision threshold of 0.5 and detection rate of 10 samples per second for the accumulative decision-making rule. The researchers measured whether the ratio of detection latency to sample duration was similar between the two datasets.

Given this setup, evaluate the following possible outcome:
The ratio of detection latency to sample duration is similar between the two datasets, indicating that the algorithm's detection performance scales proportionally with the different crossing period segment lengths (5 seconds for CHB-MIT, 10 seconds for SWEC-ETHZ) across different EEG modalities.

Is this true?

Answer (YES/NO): YES